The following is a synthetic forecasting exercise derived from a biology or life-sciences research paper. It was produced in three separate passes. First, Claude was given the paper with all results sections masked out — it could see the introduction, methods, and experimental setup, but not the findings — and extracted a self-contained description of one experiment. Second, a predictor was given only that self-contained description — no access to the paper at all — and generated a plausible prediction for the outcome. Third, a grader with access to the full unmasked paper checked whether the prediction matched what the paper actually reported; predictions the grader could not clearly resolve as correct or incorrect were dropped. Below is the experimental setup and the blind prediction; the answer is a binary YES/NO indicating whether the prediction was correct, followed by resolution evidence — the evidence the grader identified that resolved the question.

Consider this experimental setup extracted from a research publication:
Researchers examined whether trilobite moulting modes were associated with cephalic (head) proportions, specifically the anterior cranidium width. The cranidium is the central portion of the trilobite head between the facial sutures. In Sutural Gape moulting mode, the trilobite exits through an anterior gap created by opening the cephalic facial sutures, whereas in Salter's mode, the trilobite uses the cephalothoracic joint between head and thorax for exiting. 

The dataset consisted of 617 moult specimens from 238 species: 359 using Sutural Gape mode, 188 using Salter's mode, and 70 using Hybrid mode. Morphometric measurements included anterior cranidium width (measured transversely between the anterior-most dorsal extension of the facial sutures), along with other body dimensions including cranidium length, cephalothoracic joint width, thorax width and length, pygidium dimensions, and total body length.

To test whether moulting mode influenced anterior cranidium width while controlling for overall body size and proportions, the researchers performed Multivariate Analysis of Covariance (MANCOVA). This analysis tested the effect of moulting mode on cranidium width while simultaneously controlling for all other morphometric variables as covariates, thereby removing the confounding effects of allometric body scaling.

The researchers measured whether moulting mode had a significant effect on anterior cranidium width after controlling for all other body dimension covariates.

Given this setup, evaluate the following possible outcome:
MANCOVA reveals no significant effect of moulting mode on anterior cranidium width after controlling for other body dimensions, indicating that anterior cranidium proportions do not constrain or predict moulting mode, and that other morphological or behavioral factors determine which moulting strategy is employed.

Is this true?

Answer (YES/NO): YES